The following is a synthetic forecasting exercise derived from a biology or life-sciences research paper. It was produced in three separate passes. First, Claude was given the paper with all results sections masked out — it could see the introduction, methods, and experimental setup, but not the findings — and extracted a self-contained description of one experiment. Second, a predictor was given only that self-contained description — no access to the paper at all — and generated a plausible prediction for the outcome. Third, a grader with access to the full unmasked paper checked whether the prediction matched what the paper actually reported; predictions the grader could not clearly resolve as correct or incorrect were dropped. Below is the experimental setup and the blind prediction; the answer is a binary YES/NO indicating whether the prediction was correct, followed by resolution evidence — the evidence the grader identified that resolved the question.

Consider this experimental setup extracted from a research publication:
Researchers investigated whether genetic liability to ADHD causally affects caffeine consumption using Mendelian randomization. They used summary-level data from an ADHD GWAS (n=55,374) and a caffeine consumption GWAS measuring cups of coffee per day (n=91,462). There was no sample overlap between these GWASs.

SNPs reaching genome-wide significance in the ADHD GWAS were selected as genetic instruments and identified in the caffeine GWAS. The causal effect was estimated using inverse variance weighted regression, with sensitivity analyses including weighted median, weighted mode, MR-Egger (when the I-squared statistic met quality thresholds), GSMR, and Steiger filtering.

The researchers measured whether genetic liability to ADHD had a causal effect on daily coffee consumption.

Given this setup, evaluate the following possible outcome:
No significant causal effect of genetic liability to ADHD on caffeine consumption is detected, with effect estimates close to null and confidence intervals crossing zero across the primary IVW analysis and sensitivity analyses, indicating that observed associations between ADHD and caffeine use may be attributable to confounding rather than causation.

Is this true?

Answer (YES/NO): YES